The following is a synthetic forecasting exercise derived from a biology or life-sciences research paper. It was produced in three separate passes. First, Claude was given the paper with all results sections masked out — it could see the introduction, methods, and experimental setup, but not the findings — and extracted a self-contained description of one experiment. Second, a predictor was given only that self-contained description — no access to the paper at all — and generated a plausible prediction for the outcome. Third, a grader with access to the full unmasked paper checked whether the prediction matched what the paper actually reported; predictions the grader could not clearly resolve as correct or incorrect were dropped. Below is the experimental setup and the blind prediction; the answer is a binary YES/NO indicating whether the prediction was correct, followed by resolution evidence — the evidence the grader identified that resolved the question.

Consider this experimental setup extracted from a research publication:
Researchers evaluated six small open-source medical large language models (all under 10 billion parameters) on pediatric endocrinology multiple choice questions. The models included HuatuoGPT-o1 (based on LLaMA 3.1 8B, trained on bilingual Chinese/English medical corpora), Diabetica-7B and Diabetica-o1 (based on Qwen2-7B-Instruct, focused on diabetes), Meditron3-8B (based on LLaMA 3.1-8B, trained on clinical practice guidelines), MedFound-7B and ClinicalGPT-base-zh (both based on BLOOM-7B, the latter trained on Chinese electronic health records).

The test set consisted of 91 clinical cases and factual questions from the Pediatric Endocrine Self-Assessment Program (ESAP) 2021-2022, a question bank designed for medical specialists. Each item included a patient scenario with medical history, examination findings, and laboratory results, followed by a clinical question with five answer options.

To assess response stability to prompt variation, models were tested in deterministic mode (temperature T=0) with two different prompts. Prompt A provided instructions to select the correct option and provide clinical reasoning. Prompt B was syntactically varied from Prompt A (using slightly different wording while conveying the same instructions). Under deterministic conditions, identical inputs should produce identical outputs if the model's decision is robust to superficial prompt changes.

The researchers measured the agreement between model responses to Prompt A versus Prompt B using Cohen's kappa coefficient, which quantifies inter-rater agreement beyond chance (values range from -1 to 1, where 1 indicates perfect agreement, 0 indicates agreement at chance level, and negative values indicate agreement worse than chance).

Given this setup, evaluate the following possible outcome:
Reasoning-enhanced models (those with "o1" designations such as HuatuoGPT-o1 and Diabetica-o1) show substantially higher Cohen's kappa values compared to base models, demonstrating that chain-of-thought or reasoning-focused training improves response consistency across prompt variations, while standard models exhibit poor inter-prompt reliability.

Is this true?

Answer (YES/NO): NO